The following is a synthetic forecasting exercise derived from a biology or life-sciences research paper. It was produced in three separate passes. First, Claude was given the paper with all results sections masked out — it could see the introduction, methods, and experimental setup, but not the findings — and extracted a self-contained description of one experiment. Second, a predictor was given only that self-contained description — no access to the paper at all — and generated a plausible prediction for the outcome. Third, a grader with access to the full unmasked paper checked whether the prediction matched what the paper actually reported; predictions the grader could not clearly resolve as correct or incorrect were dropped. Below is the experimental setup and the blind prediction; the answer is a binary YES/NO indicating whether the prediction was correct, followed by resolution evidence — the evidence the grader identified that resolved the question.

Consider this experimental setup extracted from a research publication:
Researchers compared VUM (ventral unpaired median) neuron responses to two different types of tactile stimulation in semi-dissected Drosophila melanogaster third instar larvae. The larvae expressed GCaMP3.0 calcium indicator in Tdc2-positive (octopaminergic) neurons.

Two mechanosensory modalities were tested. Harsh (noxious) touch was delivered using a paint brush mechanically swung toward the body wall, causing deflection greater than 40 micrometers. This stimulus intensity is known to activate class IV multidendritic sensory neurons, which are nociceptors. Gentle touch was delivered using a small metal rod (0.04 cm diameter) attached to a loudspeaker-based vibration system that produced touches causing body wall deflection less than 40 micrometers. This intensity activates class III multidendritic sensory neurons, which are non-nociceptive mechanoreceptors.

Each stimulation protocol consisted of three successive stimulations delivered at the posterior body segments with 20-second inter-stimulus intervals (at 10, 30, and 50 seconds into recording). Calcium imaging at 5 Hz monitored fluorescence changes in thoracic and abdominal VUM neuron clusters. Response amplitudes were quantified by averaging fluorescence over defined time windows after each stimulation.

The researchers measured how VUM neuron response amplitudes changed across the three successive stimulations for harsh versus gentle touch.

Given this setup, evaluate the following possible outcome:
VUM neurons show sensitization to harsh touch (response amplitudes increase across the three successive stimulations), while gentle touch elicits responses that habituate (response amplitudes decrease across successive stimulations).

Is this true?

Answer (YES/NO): YES